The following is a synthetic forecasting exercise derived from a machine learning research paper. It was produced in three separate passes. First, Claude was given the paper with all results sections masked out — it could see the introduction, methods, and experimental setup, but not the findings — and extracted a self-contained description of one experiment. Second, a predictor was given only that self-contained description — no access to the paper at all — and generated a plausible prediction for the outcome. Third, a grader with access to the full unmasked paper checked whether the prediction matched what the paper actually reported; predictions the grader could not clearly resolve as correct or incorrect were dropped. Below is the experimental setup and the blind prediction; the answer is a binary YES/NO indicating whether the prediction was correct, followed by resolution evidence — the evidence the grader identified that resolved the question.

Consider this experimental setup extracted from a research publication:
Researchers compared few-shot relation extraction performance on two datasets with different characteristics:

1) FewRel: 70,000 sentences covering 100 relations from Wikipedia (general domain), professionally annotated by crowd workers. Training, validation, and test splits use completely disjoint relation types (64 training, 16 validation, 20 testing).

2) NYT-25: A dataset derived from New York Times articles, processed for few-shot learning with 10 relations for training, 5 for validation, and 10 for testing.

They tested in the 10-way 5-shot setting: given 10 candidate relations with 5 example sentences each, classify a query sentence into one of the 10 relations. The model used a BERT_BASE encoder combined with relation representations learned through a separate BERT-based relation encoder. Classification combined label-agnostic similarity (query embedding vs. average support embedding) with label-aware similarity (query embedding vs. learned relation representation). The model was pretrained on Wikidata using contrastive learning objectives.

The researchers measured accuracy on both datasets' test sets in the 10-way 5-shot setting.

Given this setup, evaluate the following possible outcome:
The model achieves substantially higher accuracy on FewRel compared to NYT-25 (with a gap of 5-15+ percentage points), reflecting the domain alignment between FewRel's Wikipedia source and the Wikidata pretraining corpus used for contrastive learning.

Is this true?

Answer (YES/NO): NO